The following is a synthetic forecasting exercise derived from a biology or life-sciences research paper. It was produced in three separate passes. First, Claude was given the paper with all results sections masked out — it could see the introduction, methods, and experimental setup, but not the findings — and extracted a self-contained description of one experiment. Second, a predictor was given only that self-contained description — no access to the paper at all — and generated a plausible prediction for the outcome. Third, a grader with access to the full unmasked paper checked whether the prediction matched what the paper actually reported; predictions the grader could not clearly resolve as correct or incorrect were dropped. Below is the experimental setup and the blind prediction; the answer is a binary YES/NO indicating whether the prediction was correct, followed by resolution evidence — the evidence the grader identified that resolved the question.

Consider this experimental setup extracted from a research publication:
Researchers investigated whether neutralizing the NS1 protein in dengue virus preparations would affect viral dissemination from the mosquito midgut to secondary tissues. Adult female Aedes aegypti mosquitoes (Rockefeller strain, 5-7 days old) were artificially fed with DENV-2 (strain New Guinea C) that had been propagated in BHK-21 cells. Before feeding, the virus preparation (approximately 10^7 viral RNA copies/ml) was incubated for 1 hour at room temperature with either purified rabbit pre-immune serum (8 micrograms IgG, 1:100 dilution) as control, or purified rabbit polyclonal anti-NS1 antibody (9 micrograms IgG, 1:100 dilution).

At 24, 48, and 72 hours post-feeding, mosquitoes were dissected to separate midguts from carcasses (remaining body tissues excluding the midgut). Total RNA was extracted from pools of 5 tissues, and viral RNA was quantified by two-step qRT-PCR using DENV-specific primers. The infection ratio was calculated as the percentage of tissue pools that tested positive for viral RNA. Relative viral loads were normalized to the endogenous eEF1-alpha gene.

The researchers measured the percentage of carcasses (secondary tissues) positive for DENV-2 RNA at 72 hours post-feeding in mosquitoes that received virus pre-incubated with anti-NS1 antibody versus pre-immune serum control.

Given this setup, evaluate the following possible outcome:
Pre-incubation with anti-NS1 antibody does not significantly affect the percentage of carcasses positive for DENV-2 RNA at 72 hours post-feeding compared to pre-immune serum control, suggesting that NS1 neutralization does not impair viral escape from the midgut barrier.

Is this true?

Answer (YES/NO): NO